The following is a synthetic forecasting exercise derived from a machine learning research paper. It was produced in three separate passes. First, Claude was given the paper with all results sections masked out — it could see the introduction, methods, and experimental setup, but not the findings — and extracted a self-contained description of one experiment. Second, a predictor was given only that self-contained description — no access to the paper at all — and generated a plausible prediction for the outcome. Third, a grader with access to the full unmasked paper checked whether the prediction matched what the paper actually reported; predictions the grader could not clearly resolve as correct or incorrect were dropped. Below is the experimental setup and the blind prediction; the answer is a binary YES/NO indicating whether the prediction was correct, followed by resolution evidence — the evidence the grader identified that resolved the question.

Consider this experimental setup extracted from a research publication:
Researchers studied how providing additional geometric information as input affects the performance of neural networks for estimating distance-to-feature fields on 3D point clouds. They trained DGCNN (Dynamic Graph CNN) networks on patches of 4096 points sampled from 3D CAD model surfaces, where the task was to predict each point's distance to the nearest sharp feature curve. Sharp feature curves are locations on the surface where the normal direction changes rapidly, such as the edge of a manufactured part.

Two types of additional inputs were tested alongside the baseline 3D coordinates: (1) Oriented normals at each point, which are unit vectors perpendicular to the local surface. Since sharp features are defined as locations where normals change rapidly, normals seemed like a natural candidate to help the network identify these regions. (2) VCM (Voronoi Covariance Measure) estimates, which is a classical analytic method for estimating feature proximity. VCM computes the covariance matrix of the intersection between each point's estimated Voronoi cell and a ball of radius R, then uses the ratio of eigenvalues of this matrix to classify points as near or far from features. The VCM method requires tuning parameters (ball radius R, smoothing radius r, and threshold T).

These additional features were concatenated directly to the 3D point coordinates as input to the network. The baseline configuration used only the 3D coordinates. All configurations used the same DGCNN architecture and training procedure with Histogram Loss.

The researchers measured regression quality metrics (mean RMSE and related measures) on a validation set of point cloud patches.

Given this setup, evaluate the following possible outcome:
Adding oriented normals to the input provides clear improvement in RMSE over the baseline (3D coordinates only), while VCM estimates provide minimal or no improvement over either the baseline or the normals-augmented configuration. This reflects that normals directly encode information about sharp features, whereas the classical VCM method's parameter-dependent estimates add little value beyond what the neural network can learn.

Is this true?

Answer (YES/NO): NO